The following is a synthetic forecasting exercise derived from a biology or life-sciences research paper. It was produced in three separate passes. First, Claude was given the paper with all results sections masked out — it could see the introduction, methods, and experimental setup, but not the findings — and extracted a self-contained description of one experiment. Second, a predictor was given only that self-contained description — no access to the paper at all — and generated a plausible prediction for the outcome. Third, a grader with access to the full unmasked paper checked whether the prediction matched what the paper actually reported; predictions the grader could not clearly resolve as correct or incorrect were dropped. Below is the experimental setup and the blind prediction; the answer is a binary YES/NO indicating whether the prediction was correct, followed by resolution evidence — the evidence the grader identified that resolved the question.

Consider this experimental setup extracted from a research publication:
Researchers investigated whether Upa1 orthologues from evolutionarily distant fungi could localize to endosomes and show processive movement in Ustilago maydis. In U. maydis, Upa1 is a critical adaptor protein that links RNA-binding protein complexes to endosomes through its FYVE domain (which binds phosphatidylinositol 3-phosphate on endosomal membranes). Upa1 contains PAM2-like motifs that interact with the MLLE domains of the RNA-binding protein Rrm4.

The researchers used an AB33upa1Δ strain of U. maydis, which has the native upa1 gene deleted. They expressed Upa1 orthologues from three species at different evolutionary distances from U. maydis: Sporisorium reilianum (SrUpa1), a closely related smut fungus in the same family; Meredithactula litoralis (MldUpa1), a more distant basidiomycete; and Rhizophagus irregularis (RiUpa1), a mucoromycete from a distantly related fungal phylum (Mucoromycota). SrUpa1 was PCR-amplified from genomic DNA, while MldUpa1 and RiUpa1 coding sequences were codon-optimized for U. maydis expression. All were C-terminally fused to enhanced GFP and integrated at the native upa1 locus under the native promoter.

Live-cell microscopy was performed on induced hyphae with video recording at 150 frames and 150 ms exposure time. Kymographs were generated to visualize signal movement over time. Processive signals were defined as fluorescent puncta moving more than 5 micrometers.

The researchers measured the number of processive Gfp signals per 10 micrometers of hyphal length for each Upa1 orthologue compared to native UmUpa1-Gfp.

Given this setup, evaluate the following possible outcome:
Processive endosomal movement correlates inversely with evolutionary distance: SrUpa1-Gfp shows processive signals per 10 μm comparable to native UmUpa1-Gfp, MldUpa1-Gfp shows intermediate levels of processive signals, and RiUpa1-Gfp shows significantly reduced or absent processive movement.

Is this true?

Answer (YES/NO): NO